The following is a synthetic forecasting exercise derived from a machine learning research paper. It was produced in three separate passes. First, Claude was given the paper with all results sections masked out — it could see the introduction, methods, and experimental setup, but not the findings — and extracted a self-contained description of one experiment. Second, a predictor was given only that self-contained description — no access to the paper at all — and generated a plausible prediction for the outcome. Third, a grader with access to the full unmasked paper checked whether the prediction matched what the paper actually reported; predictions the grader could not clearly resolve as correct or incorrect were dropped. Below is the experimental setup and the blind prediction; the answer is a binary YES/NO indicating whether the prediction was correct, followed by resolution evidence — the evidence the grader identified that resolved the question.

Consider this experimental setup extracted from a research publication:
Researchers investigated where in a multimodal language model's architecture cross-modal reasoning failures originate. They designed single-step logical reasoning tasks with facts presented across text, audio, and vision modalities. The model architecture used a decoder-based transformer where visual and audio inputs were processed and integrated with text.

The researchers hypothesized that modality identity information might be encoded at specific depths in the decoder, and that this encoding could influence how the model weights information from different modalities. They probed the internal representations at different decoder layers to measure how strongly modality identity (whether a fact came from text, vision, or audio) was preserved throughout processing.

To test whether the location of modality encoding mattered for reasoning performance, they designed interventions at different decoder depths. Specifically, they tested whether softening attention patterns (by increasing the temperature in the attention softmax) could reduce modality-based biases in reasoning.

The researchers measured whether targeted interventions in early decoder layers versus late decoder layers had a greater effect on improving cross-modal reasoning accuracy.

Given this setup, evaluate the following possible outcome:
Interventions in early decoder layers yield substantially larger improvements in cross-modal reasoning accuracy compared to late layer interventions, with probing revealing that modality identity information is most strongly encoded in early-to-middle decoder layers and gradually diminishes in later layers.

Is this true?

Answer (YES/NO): YES